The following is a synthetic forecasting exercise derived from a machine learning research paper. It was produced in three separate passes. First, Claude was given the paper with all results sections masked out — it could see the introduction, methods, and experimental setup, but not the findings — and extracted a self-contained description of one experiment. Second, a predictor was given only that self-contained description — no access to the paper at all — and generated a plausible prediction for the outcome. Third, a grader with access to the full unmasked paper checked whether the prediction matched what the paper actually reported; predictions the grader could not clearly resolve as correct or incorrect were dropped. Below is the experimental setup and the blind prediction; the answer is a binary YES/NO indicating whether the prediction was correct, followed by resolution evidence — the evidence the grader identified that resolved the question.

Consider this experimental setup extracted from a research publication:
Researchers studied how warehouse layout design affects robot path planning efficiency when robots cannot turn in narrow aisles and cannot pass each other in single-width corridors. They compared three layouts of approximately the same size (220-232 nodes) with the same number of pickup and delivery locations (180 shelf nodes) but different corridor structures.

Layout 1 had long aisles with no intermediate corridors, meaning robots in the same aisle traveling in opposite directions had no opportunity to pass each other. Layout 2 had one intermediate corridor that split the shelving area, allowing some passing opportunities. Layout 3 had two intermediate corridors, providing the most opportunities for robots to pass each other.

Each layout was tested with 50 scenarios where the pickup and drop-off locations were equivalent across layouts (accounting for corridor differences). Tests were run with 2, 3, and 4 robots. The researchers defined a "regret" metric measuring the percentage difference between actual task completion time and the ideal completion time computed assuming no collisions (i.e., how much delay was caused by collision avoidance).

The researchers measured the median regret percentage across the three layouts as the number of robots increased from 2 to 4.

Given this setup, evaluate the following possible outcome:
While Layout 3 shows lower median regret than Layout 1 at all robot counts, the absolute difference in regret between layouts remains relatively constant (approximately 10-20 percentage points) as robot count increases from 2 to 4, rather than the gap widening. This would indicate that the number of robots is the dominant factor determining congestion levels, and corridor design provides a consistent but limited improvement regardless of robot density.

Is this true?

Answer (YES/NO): NO